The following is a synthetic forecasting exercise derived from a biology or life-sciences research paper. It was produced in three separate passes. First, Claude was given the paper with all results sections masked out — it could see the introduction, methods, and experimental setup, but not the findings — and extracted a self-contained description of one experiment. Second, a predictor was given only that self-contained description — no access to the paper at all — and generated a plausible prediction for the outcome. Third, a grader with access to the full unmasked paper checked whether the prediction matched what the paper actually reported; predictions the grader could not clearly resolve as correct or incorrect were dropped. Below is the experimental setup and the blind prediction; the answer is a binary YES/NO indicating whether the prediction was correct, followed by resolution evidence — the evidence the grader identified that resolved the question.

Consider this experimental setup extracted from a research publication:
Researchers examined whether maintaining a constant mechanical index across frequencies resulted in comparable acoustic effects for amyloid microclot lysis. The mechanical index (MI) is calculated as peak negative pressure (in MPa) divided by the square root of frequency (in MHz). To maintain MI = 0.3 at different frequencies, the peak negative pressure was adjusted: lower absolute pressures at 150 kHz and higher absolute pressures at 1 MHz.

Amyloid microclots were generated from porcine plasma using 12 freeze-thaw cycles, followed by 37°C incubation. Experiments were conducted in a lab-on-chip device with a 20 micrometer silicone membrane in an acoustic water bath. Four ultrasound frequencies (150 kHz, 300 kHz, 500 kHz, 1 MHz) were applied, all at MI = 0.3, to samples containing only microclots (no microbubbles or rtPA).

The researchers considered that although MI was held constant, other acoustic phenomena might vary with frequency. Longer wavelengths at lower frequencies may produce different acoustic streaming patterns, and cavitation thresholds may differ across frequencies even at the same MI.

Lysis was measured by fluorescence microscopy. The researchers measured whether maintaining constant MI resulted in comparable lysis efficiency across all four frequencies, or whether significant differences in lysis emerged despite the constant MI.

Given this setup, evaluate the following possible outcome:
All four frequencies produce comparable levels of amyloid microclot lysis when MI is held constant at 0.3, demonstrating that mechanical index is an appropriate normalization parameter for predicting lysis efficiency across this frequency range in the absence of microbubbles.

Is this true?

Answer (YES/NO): NO